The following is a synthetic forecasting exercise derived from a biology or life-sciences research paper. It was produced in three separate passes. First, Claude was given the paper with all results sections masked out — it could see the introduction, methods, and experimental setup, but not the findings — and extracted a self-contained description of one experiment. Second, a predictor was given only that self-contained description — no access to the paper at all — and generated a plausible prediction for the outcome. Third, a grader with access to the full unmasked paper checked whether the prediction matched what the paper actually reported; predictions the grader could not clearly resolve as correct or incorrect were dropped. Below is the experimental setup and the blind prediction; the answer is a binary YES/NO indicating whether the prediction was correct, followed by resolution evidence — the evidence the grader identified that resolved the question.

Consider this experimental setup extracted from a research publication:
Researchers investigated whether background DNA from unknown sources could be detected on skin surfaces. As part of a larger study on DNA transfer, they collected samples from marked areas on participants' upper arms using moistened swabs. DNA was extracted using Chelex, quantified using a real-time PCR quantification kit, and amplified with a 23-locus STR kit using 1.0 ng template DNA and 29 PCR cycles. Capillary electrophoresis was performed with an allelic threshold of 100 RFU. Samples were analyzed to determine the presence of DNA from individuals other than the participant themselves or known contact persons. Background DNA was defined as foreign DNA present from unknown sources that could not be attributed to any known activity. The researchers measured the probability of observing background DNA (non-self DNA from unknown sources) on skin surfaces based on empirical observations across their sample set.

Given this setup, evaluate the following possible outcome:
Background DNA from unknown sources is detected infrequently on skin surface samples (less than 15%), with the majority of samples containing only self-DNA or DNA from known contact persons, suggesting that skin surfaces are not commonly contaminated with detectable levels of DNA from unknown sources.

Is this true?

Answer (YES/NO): NO